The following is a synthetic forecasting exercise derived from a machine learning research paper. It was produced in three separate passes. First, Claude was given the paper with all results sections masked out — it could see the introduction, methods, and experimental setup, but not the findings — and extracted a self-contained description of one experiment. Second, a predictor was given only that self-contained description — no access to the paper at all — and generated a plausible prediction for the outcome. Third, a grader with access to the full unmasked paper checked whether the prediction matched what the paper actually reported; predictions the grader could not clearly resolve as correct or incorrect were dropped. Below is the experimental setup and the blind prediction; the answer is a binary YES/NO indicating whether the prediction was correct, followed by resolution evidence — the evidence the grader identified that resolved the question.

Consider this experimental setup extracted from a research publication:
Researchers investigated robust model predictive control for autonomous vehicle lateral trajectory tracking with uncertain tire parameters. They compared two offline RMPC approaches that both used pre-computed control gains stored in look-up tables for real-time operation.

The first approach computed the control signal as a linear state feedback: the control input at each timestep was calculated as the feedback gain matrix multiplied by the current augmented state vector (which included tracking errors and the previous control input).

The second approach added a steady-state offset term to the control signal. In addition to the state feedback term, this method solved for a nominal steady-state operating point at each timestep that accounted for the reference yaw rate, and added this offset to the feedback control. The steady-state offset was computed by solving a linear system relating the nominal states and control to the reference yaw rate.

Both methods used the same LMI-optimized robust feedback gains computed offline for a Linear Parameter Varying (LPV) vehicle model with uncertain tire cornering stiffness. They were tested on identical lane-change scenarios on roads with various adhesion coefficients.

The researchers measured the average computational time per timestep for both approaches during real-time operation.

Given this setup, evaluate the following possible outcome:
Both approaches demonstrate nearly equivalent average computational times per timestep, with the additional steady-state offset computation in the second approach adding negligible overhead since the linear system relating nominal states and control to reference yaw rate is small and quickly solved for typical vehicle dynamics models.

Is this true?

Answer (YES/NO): NO